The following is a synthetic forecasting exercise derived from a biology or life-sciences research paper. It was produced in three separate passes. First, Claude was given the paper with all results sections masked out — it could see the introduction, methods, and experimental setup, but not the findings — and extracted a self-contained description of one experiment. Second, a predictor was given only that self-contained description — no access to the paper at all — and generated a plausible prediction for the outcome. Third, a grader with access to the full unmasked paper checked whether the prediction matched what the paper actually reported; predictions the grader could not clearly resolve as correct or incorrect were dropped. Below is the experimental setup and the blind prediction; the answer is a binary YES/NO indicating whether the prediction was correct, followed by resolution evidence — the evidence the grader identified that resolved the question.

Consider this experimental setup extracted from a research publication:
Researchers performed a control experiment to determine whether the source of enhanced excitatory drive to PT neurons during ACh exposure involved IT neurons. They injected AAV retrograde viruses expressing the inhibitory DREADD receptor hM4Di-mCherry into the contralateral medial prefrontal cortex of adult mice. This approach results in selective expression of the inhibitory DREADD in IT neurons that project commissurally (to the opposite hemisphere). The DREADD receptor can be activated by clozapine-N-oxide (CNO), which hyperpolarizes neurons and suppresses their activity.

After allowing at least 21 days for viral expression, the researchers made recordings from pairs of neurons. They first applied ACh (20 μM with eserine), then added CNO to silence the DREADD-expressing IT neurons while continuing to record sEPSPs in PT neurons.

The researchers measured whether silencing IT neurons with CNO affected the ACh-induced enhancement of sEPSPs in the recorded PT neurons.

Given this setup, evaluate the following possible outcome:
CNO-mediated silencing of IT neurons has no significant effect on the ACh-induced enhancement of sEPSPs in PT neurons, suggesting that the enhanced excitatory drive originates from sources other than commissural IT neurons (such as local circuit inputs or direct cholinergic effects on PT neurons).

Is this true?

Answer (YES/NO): YES